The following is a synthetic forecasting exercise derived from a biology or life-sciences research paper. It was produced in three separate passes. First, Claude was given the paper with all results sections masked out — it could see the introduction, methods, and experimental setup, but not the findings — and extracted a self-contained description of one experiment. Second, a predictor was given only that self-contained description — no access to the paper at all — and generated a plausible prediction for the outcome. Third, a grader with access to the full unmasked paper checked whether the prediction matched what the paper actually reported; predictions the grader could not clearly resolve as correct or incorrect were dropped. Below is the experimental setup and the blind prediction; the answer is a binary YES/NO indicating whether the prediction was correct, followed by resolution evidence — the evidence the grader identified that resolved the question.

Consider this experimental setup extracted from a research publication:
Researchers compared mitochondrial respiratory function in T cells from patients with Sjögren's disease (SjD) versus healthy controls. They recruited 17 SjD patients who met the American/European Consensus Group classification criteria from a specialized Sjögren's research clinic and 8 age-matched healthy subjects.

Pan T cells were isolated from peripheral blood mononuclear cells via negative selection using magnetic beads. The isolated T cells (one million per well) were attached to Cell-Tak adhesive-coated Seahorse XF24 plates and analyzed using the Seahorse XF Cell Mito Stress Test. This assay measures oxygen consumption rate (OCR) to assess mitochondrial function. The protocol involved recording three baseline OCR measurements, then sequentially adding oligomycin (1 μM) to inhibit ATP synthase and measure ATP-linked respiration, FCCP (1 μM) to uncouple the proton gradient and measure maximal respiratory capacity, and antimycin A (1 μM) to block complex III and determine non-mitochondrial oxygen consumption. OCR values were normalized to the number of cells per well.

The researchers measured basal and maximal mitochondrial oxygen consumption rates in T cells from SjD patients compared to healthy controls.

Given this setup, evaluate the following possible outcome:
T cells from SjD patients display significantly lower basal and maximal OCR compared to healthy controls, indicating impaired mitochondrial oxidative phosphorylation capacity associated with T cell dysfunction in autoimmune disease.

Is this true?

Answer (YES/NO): YES